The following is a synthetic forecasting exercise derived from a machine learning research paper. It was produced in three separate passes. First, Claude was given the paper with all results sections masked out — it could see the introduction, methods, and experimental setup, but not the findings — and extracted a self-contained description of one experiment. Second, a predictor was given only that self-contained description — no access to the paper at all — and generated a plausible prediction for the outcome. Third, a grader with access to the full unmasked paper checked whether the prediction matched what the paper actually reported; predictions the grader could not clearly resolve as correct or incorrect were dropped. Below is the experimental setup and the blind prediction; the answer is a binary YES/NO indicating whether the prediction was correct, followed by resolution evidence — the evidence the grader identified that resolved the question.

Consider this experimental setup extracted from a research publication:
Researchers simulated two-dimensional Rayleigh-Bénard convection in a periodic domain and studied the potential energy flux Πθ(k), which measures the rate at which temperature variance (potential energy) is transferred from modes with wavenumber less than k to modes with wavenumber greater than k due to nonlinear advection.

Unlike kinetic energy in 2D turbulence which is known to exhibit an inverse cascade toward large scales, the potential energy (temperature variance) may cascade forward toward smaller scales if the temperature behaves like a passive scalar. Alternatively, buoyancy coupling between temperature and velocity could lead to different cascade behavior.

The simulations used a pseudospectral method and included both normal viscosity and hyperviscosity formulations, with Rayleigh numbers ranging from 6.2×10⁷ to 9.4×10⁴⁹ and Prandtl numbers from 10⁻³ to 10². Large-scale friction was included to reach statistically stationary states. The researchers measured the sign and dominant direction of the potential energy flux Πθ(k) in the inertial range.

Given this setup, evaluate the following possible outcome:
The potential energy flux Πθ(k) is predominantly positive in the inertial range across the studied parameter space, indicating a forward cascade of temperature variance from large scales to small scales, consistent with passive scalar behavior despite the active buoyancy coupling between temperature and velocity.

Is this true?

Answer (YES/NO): NO